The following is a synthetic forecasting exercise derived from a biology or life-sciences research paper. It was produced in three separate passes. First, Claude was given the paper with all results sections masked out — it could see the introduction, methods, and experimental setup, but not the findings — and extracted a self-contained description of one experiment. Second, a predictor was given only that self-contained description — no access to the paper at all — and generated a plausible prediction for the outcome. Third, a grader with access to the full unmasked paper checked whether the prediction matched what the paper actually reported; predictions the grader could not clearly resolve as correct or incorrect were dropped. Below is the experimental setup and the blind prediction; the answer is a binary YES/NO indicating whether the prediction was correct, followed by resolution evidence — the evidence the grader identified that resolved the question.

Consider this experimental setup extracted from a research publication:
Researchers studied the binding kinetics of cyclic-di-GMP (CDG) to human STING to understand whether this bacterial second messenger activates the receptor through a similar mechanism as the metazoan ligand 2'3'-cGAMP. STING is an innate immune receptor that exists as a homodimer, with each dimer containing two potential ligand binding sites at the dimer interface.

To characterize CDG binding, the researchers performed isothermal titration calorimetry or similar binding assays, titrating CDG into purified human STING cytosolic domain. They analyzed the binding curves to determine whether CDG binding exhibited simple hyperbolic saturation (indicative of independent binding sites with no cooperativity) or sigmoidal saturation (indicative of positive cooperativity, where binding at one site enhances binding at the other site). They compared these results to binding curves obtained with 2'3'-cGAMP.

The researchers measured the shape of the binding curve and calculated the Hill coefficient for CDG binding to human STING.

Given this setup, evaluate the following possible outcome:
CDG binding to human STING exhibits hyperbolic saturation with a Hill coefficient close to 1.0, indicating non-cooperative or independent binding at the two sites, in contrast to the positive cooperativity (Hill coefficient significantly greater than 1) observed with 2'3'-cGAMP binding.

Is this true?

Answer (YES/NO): NO